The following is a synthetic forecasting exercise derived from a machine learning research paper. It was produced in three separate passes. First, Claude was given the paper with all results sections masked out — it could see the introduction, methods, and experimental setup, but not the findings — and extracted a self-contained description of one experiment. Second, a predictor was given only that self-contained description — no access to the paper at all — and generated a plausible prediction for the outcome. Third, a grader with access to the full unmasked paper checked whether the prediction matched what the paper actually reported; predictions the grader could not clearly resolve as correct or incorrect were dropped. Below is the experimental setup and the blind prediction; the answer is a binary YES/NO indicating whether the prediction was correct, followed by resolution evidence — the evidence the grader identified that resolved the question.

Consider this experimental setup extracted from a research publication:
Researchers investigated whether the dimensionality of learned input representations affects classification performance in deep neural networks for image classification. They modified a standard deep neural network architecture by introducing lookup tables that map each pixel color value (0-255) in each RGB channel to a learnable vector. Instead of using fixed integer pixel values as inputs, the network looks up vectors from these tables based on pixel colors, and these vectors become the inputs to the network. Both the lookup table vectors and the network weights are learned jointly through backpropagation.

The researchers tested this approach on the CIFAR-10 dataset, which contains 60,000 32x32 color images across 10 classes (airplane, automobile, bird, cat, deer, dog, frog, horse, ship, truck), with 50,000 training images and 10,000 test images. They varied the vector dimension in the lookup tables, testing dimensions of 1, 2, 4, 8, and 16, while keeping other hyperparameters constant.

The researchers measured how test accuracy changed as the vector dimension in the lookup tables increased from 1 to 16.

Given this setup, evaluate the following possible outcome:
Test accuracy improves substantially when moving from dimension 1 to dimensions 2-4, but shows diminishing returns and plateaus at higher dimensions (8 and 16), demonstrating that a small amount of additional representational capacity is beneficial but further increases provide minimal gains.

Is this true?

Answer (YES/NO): NO